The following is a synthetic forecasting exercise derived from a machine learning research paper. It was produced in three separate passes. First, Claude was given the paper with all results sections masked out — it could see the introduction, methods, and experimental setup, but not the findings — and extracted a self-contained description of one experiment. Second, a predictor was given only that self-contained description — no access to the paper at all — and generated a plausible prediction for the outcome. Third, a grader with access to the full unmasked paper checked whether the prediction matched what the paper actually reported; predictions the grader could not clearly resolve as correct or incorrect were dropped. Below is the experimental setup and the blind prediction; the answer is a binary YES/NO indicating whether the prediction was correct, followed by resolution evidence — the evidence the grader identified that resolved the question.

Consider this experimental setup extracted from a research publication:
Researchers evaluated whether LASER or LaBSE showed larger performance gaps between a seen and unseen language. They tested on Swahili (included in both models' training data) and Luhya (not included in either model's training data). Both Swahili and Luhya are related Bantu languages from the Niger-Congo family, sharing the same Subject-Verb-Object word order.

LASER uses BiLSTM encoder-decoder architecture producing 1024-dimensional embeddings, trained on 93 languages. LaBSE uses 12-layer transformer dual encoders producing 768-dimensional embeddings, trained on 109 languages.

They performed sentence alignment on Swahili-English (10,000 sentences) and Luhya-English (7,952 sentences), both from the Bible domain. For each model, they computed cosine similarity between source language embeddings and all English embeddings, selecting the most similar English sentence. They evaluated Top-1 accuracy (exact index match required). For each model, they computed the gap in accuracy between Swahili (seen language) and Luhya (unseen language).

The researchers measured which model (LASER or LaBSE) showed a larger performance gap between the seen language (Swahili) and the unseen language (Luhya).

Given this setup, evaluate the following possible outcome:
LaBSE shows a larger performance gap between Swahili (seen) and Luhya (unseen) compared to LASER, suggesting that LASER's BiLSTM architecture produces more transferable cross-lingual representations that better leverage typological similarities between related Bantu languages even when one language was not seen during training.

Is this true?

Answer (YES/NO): YES